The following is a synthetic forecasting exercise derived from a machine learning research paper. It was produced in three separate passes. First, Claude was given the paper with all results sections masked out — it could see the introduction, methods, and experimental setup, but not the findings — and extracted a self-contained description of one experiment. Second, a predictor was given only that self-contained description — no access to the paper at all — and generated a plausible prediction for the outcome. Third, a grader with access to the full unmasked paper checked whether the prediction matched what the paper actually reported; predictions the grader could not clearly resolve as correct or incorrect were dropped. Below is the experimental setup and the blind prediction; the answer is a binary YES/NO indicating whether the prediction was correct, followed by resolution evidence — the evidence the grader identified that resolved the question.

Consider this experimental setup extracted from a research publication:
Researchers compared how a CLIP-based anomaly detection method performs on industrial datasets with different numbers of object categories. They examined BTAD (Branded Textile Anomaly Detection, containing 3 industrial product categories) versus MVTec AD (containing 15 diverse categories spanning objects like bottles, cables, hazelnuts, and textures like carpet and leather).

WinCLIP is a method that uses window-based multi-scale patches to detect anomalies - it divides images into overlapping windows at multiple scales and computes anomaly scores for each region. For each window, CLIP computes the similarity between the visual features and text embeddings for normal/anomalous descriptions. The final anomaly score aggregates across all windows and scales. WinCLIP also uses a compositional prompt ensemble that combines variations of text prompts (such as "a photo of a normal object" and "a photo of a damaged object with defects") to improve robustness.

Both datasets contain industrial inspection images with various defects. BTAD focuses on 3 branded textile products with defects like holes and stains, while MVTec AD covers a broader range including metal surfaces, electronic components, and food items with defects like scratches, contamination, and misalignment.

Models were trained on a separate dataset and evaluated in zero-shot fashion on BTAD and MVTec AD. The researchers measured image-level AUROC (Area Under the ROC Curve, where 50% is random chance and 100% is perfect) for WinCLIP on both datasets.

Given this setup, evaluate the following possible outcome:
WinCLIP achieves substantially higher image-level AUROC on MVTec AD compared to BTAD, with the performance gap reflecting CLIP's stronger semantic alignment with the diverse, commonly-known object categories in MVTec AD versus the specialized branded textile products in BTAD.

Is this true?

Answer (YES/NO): YES